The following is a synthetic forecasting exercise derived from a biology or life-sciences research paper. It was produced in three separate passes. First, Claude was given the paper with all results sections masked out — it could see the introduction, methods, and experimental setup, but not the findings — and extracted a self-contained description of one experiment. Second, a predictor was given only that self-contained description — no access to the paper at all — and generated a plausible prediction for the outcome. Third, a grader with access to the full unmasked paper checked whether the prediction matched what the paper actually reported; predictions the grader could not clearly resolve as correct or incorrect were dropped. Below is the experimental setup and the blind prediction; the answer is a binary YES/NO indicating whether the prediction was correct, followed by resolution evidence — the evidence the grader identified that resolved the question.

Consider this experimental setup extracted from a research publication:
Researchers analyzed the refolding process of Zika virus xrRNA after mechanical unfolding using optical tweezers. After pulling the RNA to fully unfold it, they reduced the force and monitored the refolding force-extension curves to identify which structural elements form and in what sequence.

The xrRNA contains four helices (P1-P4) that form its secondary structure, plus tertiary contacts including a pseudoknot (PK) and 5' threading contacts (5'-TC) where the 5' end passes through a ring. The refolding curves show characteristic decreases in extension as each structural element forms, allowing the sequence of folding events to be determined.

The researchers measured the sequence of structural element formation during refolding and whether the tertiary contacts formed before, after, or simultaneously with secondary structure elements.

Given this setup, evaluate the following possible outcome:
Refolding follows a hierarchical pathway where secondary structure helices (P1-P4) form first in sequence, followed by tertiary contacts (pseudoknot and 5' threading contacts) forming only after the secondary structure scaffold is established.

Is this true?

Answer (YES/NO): YES